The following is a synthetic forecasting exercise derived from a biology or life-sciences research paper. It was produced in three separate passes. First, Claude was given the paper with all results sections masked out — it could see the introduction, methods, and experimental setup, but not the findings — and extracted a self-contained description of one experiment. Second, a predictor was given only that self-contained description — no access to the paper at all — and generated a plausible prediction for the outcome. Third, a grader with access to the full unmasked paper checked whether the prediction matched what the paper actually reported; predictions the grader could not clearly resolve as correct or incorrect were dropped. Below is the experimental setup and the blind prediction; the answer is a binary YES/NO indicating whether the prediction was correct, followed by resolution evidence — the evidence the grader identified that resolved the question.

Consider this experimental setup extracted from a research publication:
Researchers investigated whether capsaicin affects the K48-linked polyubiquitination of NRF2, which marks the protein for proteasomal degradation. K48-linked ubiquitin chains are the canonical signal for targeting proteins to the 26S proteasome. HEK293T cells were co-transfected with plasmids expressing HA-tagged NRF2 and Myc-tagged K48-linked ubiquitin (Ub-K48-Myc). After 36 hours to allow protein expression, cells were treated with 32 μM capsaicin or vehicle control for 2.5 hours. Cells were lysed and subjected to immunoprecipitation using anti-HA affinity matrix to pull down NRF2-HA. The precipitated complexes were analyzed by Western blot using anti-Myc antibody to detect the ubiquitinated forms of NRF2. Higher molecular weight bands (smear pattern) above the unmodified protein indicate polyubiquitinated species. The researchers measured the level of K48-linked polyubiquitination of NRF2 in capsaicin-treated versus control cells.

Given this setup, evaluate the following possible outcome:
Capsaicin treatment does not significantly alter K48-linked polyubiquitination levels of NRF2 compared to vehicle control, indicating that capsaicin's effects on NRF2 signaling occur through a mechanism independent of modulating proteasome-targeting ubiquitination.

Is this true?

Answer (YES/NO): NO